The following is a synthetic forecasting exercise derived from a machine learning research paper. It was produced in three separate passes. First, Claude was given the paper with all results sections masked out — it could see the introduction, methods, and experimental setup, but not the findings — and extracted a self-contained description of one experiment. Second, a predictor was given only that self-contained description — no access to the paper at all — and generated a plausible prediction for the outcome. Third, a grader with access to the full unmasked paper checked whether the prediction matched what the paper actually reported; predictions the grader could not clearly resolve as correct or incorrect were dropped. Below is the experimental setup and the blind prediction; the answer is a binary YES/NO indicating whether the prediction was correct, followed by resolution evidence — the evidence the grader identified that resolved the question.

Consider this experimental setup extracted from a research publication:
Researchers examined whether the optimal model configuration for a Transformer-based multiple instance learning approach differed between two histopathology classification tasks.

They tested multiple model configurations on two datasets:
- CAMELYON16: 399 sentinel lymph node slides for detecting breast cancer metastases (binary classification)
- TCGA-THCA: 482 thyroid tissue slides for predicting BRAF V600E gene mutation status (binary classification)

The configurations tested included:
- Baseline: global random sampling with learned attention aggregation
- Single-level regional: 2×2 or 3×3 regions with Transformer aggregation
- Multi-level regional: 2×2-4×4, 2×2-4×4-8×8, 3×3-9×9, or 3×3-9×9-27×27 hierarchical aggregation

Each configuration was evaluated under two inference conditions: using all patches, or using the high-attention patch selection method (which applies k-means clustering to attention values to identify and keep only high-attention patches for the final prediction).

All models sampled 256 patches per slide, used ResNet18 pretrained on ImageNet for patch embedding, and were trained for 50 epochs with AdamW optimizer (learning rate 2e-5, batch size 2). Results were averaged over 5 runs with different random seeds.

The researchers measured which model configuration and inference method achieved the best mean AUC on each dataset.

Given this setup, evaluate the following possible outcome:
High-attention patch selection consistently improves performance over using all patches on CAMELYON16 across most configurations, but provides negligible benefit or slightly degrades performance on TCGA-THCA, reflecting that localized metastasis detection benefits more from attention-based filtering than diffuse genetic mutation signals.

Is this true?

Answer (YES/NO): YES